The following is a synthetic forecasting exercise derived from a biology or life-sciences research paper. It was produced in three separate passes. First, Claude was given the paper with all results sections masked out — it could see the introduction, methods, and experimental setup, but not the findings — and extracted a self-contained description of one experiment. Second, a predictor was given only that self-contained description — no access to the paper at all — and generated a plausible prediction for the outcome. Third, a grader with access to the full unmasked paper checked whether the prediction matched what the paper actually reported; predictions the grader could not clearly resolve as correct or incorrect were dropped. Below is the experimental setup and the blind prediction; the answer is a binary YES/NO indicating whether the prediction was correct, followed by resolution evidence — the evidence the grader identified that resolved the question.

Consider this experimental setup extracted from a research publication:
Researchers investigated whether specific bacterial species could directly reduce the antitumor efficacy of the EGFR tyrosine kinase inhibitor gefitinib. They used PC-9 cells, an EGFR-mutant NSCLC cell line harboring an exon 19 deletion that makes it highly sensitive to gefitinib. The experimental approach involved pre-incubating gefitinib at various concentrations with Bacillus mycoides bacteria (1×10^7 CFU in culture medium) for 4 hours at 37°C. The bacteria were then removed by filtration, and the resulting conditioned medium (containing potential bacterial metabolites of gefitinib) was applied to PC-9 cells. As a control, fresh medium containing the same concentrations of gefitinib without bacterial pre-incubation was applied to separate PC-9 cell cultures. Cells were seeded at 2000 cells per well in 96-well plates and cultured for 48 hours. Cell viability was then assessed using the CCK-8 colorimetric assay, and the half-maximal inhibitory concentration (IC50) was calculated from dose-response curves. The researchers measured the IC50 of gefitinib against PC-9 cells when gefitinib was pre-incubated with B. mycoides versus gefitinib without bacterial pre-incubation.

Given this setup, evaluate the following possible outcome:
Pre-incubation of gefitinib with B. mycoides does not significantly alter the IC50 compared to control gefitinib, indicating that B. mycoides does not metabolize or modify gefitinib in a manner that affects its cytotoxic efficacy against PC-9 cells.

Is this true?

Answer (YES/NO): NO